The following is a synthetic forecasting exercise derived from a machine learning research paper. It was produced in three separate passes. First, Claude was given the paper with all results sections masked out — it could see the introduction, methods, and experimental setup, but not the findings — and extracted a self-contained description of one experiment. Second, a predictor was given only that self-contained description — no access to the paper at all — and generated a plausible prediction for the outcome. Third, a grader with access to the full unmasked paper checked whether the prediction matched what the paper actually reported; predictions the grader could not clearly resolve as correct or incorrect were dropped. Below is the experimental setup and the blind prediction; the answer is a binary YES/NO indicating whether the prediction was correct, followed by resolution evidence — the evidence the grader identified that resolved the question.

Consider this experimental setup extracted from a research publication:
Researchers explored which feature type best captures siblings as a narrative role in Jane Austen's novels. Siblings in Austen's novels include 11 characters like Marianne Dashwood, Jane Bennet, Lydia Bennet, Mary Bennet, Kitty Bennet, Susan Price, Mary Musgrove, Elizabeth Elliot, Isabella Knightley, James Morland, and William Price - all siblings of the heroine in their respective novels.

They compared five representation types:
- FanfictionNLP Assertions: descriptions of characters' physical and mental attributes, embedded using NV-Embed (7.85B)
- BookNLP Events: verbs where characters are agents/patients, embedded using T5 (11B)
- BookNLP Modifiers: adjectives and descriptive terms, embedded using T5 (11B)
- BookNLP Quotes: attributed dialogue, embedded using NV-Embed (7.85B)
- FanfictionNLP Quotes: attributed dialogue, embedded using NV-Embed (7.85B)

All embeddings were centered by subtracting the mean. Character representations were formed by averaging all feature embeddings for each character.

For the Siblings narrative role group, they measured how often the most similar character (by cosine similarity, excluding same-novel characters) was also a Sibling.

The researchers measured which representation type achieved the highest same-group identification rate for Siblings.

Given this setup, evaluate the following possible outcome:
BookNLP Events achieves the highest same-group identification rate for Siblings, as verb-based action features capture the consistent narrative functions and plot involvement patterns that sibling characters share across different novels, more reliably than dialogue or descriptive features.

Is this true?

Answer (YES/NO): NO